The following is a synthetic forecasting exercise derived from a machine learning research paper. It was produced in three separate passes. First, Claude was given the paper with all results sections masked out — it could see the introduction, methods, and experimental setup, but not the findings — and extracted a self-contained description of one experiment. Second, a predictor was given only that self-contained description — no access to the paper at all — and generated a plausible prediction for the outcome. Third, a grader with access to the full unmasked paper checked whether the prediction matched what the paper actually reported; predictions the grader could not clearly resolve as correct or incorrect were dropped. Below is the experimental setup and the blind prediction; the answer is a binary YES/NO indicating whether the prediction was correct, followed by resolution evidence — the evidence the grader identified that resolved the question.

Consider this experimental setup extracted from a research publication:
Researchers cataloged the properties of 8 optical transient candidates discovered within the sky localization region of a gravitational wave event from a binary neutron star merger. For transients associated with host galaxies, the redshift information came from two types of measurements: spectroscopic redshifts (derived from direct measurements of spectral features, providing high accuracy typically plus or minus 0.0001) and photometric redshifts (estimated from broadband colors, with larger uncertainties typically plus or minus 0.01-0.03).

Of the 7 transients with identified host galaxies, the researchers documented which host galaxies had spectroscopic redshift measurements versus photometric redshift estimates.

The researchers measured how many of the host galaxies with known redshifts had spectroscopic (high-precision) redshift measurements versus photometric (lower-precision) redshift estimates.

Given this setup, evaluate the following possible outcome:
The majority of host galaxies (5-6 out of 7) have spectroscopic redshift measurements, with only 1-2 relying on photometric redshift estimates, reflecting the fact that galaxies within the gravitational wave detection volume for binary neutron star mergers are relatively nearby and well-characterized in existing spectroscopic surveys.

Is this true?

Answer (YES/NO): YES